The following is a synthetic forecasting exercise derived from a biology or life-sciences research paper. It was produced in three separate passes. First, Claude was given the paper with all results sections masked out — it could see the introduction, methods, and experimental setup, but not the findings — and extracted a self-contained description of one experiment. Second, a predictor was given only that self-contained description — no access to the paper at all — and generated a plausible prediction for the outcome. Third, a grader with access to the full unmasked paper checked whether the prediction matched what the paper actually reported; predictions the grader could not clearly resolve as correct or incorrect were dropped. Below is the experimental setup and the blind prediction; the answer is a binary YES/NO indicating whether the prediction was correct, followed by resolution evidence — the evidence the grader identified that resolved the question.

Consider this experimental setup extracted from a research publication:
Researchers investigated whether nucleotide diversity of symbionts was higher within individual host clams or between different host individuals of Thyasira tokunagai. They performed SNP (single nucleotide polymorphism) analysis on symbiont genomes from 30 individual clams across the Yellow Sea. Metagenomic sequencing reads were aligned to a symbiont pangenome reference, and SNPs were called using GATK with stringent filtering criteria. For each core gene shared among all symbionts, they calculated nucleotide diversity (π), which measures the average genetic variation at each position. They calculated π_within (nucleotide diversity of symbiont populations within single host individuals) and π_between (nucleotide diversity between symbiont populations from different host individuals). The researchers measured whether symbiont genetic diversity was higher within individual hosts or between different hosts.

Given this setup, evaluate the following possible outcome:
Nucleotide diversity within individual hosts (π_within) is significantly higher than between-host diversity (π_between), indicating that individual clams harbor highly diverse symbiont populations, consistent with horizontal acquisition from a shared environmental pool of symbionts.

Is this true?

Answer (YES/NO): NO